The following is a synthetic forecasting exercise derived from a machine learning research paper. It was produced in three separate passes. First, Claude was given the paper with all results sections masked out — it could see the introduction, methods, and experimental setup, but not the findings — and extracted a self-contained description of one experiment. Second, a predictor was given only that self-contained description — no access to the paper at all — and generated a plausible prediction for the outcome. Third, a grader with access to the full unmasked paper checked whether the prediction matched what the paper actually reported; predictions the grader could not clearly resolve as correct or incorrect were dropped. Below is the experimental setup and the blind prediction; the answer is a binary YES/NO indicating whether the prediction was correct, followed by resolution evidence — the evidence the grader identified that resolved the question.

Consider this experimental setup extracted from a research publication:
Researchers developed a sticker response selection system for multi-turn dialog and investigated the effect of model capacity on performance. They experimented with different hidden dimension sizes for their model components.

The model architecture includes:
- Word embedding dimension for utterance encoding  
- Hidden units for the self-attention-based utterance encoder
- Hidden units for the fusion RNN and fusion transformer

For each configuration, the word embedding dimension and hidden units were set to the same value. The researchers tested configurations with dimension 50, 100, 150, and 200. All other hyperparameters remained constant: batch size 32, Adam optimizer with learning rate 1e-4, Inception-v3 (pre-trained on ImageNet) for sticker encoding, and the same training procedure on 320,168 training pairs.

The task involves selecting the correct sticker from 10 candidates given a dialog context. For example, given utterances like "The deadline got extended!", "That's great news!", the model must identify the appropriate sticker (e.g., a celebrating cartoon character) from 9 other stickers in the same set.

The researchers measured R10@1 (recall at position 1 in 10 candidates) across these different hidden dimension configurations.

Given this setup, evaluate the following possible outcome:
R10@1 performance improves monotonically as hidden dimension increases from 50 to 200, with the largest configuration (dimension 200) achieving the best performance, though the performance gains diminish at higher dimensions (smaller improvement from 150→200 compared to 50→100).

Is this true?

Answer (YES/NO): NO